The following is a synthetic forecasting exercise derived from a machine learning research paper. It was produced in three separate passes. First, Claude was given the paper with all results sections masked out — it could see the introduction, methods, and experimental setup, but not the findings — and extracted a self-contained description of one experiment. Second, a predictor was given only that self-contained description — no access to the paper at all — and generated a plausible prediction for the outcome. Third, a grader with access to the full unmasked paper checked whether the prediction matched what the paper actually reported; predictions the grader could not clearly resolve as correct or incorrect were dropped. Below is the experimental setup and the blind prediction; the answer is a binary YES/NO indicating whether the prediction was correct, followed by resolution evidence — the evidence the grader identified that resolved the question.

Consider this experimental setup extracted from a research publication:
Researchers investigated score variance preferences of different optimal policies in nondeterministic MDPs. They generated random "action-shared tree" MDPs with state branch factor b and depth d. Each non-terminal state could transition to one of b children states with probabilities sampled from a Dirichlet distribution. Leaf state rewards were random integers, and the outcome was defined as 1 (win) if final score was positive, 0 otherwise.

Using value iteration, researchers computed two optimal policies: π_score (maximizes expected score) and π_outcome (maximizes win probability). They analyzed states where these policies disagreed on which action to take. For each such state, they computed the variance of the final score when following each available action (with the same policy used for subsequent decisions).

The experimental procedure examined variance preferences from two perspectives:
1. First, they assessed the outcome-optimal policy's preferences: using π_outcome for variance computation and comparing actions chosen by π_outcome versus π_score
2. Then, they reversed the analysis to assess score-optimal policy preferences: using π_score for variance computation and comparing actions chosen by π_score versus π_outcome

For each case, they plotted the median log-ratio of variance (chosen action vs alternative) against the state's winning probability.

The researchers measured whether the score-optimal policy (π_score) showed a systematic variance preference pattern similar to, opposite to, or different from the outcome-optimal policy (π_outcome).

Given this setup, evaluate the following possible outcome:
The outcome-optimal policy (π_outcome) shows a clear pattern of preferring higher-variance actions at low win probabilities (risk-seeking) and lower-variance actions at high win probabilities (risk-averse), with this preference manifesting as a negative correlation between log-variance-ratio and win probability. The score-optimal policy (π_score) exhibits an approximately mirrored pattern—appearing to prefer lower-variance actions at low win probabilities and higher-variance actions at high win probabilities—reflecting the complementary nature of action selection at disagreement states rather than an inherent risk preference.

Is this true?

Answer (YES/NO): YES